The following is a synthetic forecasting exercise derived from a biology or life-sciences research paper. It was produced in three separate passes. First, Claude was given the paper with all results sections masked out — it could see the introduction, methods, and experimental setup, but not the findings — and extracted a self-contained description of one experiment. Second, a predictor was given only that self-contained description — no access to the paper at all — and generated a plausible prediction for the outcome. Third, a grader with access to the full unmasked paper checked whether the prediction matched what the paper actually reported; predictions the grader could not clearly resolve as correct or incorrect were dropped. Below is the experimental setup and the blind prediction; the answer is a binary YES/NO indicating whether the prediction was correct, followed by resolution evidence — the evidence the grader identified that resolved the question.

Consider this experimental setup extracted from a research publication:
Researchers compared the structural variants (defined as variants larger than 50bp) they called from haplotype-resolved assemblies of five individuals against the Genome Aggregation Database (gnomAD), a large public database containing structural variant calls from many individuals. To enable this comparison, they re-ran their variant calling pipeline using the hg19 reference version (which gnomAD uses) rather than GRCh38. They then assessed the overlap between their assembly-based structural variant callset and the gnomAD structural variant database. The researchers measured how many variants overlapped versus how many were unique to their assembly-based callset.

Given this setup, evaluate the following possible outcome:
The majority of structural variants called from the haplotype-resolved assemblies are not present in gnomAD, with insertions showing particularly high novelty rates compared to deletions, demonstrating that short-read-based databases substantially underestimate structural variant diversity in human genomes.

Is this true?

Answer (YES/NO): NO